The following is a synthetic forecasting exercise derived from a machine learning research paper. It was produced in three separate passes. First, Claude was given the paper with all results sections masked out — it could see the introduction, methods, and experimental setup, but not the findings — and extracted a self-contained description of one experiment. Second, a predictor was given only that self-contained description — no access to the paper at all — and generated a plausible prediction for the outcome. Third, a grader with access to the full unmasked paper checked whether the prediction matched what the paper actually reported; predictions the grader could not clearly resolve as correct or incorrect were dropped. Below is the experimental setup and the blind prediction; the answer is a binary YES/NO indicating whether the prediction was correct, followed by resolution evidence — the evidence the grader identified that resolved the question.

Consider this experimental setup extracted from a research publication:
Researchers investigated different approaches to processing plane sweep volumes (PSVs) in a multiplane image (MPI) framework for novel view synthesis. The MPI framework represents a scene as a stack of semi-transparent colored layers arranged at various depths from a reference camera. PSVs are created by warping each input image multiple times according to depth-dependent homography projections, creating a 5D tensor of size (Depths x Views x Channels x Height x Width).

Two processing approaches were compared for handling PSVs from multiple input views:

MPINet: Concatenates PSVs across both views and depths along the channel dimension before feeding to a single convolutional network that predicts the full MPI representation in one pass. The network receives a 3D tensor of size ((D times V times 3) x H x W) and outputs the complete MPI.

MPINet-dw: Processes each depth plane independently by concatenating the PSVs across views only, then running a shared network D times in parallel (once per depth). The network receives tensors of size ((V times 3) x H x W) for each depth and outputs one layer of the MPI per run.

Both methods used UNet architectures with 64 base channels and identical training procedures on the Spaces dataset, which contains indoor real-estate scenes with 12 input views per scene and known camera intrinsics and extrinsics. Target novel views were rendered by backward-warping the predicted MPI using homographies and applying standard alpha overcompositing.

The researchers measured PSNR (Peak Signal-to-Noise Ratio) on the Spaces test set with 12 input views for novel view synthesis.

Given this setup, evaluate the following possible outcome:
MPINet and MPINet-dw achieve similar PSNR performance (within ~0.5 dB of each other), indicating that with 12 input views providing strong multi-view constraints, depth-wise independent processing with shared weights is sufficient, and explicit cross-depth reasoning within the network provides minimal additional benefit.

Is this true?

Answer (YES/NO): NO